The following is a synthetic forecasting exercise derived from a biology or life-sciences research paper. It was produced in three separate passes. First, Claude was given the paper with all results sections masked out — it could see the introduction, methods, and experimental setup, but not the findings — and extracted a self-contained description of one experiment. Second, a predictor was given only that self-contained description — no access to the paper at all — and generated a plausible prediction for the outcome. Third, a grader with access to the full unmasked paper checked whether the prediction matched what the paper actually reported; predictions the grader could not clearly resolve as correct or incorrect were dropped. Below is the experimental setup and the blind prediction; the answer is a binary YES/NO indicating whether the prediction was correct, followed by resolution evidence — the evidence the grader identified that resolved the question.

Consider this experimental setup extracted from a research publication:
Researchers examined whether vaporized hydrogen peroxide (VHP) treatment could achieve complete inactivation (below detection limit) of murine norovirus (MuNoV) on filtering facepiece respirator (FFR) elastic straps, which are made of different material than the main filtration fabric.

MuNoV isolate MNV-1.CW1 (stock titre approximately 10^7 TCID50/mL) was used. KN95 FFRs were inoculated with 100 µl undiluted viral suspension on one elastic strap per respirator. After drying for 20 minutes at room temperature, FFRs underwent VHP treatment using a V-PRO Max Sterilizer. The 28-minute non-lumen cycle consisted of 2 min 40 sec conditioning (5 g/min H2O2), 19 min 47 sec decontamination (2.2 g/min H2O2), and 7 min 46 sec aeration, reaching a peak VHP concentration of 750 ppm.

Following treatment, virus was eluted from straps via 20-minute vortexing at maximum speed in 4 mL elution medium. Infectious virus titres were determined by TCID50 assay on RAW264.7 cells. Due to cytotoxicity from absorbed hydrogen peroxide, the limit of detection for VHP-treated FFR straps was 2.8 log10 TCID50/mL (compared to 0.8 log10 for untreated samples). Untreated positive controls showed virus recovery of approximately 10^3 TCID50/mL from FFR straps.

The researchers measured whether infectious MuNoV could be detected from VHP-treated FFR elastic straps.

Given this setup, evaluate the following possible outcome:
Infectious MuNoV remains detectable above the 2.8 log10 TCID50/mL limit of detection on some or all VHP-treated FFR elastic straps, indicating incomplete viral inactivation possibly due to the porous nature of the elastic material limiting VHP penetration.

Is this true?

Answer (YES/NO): NO